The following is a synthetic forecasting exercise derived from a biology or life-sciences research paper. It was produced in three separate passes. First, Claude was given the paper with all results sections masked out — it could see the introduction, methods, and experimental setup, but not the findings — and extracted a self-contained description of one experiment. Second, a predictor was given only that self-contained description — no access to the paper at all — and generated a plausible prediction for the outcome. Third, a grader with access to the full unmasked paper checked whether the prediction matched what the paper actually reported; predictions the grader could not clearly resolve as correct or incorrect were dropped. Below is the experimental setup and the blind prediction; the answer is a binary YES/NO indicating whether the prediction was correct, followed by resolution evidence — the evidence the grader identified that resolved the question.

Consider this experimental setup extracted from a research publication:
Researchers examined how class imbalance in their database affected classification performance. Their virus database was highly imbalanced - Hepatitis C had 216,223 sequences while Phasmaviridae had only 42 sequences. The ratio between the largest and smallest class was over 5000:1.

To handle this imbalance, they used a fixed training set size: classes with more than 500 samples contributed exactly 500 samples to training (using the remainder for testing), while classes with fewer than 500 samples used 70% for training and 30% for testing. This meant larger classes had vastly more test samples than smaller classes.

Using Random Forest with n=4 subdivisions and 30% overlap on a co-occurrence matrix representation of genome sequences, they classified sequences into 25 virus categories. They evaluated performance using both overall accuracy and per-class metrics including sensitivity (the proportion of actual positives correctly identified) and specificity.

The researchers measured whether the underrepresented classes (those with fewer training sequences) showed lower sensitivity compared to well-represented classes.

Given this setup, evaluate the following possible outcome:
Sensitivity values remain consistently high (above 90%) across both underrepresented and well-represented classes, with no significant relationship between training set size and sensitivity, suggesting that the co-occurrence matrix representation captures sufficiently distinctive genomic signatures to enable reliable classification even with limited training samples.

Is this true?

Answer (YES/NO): NO